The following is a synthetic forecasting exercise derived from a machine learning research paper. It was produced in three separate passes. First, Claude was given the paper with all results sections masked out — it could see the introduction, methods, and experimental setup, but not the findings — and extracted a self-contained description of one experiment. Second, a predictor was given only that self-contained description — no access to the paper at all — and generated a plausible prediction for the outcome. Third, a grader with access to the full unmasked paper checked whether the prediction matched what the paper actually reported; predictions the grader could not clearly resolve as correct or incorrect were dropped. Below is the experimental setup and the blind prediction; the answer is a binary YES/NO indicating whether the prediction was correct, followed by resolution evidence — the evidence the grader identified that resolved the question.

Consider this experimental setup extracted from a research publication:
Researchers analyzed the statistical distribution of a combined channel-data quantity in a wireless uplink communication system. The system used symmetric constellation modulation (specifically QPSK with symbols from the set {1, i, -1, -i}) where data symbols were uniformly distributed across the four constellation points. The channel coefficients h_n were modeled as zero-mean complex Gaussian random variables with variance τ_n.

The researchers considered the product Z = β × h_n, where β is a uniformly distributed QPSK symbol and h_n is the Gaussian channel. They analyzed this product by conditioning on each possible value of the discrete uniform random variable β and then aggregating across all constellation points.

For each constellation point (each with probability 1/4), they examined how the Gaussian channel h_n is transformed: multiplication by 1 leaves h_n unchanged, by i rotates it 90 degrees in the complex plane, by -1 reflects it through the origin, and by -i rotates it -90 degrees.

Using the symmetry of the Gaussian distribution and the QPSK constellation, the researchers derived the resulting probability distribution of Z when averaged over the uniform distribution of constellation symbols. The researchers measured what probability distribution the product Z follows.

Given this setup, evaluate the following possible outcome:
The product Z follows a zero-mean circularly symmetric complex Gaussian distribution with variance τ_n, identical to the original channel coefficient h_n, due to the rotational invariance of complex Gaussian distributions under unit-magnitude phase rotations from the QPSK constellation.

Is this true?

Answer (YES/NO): YES